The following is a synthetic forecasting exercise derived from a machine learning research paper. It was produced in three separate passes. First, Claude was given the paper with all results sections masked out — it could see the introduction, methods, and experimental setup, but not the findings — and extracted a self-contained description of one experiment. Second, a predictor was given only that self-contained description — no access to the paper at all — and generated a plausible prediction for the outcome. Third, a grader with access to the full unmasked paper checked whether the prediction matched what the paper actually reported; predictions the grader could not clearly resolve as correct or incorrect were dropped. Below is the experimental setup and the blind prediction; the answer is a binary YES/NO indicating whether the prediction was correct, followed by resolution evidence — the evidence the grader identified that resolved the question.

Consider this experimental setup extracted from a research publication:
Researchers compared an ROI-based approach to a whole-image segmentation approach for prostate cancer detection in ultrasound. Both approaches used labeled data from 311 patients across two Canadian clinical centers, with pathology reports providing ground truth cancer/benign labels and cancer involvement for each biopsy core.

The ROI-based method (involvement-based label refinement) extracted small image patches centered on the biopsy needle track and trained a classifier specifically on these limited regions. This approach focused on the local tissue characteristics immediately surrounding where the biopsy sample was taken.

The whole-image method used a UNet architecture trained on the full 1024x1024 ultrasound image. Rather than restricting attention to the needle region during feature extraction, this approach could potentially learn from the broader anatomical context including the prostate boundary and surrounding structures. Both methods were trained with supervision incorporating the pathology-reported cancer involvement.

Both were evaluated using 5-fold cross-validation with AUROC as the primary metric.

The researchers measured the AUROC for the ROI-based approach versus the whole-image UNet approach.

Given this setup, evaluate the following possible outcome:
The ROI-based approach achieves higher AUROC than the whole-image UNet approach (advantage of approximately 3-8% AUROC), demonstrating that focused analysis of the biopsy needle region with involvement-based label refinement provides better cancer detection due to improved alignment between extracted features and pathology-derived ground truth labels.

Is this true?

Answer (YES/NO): NO